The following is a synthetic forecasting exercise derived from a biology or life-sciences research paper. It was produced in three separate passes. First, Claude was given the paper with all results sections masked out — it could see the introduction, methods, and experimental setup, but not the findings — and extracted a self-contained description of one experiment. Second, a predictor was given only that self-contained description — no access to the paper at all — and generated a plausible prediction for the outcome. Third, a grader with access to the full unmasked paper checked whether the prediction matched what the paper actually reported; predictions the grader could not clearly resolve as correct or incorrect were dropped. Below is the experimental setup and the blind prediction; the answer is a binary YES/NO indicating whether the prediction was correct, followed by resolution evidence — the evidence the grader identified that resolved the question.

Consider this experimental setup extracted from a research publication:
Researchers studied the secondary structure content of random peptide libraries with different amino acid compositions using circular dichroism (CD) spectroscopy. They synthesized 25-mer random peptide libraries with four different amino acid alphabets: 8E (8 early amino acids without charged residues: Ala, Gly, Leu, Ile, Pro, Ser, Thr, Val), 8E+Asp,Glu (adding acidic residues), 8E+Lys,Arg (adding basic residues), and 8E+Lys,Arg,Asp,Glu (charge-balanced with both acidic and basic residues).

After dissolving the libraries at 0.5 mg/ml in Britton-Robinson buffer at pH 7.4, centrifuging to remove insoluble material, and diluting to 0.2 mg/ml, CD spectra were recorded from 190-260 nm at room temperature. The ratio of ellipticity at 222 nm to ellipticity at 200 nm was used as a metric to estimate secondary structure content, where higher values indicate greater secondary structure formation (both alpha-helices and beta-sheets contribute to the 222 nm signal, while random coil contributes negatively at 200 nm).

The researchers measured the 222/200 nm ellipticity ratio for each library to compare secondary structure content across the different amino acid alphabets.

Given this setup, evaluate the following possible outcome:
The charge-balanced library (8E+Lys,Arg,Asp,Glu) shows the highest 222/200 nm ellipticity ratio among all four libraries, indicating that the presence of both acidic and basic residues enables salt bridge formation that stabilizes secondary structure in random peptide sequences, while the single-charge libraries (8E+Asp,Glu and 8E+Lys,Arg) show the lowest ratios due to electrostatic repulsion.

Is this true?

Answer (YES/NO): NO